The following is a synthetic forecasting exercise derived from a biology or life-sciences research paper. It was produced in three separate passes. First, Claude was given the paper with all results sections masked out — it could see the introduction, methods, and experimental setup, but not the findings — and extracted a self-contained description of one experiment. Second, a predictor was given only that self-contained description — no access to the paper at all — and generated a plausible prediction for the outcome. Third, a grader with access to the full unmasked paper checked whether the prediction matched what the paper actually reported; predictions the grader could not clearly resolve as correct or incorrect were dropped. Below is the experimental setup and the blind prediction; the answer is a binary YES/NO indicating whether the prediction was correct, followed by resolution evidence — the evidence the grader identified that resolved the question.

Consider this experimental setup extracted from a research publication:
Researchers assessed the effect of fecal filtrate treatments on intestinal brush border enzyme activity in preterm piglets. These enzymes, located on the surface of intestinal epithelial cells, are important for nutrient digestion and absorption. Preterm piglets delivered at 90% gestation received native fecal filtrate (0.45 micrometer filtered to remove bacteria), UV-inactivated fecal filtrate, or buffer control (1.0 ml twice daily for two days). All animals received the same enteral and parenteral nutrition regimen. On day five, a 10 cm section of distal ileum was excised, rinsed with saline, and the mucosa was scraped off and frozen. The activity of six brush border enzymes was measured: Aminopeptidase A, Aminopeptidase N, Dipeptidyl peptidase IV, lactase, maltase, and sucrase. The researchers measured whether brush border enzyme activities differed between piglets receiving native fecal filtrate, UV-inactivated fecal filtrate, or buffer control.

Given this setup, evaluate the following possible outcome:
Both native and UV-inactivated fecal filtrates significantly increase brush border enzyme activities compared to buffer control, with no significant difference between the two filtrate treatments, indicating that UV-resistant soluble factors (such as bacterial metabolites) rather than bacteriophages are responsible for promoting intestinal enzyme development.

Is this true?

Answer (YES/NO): NO